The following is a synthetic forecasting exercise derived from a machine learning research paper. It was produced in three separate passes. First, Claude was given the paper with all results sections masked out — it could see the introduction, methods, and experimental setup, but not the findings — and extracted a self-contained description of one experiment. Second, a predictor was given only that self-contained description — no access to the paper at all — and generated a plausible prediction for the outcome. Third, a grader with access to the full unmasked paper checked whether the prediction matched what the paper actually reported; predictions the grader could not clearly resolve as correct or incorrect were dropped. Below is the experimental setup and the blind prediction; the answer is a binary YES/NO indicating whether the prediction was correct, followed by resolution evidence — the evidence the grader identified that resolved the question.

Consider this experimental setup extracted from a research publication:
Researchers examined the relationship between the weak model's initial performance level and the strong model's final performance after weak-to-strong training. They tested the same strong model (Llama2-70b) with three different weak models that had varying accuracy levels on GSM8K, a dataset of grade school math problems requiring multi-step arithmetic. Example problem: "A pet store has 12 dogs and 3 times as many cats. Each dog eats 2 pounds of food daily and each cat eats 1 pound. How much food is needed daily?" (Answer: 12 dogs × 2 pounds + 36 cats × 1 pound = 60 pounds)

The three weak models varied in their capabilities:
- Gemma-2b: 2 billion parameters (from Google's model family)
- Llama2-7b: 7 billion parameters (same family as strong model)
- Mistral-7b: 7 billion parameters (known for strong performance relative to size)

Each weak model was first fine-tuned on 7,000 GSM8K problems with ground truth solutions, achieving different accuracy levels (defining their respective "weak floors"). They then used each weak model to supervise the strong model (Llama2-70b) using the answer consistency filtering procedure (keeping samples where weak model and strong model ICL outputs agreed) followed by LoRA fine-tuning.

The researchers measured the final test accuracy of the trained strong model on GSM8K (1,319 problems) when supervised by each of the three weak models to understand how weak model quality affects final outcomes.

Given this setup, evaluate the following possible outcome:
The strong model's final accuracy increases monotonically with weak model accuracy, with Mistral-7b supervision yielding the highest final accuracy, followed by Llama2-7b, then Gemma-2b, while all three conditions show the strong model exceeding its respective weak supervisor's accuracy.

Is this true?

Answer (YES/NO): YES